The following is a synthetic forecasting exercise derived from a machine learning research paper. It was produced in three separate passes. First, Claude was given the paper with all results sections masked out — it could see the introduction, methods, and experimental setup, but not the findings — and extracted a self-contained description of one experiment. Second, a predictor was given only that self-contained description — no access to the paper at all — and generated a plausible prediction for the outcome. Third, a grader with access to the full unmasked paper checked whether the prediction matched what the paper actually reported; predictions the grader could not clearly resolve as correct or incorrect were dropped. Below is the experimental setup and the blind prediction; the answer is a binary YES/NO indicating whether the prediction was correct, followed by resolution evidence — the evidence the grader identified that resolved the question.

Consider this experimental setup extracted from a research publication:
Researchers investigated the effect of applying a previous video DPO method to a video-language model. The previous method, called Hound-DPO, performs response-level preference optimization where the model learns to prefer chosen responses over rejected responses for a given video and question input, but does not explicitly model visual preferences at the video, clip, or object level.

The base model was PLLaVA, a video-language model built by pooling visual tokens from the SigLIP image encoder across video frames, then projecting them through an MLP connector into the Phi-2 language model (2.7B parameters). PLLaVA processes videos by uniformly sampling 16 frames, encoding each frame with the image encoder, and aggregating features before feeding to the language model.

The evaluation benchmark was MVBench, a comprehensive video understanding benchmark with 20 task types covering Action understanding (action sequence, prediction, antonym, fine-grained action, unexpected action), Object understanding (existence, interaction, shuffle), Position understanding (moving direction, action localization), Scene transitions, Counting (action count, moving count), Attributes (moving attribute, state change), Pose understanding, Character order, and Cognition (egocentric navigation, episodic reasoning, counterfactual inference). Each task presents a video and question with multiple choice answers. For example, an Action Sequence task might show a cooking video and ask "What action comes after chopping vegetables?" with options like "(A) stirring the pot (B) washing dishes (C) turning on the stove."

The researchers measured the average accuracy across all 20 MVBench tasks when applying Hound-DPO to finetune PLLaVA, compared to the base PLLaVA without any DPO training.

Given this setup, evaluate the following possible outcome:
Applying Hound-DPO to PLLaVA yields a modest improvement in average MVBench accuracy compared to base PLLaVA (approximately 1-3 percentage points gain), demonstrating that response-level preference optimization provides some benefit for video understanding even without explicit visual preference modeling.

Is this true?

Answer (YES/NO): NO